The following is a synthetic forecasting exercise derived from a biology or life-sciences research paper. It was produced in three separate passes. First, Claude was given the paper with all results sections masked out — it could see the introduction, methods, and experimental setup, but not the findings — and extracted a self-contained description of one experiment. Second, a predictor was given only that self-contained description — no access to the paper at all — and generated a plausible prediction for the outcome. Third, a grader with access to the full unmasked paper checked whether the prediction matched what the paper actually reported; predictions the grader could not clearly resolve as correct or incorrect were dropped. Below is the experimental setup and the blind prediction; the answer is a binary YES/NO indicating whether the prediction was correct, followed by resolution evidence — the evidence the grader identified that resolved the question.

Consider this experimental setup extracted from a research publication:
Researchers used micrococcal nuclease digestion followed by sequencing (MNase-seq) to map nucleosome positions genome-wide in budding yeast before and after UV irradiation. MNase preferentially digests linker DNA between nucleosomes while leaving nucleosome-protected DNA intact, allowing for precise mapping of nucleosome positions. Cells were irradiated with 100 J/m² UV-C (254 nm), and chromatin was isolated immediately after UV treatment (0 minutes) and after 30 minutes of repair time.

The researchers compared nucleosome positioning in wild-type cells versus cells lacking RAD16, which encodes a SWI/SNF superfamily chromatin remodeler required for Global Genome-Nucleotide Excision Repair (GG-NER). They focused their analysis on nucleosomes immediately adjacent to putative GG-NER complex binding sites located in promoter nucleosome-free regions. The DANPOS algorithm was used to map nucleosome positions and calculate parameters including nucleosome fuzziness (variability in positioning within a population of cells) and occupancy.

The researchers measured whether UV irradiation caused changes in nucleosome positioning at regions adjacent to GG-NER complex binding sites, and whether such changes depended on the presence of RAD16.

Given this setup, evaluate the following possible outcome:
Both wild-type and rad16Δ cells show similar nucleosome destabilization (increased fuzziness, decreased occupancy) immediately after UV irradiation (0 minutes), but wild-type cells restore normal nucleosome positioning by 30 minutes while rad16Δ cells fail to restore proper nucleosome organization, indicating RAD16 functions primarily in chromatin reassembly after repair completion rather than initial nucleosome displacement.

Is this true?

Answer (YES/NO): NO